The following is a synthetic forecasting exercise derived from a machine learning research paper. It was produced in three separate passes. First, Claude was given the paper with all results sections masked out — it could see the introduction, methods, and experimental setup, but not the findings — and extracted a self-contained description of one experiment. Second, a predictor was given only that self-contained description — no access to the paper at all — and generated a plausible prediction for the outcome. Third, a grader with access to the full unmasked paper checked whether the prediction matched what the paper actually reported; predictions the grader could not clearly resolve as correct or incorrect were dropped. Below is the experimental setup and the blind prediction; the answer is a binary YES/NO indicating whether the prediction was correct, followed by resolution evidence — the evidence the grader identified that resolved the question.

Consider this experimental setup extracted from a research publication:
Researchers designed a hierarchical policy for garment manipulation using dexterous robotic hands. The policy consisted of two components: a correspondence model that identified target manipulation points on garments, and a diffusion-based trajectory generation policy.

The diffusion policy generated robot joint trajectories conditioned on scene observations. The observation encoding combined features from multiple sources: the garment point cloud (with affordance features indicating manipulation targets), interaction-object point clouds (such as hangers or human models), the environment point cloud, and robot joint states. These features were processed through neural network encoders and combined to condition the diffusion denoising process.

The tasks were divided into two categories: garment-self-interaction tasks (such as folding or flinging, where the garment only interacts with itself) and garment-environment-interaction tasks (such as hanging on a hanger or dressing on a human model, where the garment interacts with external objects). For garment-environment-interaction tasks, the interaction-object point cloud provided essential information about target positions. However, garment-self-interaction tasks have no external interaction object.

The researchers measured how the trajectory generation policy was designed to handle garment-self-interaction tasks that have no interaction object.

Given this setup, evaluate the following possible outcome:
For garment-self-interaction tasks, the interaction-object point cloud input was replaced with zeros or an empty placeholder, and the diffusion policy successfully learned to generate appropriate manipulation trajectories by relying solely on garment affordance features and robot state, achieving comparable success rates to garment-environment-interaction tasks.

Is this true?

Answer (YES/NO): NO